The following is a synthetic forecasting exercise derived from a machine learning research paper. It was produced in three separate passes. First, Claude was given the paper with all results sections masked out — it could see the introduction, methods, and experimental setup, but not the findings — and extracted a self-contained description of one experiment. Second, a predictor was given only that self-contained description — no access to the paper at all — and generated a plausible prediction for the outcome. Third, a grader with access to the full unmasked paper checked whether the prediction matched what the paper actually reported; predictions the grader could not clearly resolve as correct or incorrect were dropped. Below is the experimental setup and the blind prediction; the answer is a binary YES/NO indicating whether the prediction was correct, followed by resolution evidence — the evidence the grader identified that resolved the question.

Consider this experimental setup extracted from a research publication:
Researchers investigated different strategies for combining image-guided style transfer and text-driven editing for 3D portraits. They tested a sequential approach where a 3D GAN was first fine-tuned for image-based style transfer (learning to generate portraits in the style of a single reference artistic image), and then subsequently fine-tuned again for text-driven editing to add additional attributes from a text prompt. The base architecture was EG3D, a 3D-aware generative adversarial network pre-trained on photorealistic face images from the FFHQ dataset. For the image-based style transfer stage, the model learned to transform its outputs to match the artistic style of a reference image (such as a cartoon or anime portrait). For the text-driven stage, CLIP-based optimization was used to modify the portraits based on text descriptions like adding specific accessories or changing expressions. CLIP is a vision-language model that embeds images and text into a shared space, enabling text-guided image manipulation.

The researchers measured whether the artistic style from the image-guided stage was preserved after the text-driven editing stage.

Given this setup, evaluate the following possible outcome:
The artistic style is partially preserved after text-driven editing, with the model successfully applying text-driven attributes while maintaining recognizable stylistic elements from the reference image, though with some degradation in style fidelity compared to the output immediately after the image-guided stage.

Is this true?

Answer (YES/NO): NO